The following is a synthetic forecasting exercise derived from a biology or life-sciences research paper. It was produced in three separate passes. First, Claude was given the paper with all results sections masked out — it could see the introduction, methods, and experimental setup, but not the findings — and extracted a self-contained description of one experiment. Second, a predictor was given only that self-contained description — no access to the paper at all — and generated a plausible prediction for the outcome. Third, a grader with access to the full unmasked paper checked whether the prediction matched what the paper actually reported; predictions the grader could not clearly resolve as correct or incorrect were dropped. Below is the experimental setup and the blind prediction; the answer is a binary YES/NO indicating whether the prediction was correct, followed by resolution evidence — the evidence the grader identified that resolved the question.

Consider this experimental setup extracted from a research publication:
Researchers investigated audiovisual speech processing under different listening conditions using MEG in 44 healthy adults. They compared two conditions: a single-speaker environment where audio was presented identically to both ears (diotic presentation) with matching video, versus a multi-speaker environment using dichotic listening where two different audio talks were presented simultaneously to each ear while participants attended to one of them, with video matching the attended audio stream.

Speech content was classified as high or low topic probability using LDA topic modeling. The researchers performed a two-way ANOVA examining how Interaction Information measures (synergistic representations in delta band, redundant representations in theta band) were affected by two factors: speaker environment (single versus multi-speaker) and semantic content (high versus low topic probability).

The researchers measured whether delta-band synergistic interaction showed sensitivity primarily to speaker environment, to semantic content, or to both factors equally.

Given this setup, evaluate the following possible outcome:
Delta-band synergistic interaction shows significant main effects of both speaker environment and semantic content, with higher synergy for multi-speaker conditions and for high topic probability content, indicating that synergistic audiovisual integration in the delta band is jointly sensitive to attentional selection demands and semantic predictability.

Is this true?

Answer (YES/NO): NO